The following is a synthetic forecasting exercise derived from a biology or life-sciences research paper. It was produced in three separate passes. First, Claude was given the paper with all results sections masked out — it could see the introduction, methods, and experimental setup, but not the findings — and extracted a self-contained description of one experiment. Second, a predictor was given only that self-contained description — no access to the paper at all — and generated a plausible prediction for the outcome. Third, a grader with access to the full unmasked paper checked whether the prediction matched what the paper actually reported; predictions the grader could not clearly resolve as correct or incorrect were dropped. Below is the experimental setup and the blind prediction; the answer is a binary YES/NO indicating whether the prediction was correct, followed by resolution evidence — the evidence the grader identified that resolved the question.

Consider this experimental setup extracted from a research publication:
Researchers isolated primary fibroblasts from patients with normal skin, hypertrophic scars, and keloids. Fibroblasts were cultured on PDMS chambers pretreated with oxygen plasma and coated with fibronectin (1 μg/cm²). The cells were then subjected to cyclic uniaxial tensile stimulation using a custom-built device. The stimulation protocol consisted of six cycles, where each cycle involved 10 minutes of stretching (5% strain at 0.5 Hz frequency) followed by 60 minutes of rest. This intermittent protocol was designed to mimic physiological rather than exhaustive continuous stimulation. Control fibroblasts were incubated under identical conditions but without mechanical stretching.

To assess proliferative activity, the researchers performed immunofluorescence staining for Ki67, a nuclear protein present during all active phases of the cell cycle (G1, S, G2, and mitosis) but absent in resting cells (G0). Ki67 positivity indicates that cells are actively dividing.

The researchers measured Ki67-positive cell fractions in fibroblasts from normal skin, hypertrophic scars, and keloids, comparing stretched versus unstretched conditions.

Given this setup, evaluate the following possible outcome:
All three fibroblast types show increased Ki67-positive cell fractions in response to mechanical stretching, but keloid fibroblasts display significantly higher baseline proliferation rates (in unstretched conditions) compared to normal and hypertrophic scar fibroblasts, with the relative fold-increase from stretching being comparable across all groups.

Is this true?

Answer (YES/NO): NO